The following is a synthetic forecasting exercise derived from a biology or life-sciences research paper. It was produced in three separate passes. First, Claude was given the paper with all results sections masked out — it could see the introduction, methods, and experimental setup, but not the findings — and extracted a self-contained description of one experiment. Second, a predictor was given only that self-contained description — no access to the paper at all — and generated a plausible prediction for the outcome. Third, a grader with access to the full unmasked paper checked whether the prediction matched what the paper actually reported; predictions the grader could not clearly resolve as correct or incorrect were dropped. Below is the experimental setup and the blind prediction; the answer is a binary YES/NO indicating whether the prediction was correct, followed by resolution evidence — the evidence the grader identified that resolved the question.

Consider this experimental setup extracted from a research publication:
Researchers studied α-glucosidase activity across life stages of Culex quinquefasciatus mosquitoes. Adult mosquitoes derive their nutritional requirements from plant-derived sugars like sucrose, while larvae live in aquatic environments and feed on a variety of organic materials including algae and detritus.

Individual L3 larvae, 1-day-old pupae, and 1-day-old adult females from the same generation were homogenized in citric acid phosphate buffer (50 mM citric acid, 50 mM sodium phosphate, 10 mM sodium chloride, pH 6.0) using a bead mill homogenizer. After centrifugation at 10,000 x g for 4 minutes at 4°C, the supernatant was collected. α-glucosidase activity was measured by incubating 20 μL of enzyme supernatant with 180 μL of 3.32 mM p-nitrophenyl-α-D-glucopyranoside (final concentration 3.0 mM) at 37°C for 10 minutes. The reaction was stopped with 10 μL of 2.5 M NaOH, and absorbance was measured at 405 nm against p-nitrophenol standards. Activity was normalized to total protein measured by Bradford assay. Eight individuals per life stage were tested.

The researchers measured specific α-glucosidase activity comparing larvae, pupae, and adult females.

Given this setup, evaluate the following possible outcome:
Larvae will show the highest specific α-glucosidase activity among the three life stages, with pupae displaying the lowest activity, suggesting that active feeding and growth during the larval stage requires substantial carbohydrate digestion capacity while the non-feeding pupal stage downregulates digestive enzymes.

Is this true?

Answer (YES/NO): NO